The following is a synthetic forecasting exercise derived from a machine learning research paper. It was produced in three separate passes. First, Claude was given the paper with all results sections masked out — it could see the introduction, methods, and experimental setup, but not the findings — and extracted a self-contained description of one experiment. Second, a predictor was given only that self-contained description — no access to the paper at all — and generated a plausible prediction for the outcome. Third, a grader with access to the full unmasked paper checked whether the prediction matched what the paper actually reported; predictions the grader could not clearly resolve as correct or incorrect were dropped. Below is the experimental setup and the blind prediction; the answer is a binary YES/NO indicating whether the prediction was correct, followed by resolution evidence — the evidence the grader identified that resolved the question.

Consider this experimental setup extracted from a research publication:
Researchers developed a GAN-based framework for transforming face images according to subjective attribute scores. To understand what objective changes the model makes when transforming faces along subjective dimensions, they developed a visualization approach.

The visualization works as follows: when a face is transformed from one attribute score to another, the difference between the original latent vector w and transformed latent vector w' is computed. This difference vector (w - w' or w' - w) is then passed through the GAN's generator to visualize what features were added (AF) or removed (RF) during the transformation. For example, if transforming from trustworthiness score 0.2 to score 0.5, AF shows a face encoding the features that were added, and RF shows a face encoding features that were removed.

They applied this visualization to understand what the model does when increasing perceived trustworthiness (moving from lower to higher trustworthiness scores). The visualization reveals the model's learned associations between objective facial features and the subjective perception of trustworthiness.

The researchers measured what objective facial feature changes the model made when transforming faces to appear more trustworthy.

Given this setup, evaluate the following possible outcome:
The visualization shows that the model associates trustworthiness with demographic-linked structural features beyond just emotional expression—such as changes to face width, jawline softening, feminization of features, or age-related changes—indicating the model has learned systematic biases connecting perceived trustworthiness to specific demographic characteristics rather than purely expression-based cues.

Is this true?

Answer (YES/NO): YES